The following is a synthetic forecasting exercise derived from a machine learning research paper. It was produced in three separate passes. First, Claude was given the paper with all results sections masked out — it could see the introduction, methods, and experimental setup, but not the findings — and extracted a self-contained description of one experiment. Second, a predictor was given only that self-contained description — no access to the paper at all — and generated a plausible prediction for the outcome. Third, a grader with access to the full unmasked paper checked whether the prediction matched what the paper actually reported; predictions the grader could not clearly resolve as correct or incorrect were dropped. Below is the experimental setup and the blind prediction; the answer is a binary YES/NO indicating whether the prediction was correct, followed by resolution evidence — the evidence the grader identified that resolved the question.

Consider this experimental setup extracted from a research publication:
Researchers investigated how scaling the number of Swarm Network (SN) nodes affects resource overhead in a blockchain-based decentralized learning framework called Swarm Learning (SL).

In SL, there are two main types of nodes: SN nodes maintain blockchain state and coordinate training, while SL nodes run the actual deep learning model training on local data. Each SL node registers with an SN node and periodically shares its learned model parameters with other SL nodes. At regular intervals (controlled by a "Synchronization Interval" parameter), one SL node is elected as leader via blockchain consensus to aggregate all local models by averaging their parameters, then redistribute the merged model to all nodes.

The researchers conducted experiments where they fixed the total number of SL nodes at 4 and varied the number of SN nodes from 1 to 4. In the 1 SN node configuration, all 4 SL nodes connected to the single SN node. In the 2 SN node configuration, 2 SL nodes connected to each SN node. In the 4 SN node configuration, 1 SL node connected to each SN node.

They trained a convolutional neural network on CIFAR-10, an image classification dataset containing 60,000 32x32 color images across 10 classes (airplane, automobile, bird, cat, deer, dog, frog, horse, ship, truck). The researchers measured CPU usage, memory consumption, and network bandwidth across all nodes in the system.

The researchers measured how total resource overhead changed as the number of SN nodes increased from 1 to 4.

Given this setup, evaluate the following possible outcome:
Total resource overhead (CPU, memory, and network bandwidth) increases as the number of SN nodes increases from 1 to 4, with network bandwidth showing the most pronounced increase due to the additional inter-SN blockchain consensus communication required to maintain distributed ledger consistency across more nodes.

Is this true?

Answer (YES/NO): NO